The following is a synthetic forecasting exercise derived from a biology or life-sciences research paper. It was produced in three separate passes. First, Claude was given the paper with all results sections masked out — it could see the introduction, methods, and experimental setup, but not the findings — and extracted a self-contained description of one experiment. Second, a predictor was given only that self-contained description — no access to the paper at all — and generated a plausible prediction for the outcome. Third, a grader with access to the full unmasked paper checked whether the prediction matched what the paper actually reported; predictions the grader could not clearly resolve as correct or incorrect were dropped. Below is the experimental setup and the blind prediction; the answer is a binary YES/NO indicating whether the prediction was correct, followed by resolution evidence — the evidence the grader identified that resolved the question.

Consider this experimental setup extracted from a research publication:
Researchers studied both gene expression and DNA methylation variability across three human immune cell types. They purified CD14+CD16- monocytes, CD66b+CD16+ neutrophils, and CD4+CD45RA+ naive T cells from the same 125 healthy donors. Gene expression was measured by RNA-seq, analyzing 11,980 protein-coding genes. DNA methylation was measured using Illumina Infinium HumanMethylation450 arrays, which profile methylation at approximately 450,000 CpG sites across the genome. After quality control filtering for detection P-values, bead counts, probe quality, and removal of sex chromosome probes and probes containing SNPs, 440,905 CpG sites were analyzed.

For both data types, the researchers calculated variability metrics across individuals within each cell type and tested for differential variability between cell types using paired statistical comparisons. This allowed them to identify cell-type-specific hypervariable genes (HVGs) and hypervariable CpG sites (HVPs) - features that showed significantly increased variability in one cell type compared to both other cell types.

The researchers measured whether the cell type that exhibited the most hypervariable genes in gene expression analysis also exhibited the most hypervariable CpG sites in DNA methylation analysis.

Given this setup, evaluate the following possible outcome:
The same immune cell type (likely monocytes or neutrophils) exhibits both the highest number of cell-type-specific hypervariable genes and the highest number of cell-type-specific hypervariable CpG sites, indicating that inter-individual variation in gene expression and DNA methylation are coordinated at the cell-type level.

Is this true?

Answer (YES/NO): YES